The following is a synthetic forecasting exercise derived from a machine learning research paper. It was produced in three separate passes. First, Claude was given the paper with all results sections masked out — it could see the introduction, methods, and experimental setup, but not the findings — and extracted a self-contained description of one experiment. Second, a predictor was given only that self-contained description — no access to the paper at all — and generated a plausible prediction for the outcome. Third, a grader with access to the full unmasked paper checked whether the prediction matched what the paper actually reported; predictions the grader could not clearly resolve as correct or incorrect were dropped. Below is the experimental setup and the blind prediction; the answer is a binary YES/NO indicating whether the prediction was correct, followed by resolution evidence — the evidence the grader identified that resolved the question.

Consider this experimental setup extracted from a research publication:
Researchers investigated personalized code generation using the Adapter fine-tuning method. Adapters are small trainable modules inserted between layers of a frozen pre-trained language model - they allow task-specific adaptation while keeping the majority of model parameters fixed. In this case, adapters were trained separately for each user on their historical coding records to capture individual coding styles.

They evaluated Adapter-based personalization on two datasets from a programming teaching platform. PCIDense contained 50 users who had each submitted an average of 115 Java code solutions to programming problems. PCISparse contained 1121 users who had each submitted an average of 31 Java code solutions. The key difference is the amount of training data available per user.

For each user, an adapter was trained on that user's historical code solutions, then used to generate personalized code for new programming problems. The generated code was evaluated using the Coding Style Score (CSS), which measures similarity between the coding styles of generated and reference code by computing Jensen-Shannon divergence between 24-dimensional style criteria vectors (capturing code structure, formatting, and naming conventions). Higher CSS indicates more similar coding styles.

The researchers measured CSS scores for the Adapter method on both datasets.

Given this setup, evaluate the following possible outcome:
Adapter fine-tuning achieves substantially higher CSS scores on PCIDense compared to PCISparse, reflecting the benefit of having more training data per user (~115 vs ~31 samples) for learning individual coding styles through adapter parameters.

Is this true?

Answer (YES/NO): YES